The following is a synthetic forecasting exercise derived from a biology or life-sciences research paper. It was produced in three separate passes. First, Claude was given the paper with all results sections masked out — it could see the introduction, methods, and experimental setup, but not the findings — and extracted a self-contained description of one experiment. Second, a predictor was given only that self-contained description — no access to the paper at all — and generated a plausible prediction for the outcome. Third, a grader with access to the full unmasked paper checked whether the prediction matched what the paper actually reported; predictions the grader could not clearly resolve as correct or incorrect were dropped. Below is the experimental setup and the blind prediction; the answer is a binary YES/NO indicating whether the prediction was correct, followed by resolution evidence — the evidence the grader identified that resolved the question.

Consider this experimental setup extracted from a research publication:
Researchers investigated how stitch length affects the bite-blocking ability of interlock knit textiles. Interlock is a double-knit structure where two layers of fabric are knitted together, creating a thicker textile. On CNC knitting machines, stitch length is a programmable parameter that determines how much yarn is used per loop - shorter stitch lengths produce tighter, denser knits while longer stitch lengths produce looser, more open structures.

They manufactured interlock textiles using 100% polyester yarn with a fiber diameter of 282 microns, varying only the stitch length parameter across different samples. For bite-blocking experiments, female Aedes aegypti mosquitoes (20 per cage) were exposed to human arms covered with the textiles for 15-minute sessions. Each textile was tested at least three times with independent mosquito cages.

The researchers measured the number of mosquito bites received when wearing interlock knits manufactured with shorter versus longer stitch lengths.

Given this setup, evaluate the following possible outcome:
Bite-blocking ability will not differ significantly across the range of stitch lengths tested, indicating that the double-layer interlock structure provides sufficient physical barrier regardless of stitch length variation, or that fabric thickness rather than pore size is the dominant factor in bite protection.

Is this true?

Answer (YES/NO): NO